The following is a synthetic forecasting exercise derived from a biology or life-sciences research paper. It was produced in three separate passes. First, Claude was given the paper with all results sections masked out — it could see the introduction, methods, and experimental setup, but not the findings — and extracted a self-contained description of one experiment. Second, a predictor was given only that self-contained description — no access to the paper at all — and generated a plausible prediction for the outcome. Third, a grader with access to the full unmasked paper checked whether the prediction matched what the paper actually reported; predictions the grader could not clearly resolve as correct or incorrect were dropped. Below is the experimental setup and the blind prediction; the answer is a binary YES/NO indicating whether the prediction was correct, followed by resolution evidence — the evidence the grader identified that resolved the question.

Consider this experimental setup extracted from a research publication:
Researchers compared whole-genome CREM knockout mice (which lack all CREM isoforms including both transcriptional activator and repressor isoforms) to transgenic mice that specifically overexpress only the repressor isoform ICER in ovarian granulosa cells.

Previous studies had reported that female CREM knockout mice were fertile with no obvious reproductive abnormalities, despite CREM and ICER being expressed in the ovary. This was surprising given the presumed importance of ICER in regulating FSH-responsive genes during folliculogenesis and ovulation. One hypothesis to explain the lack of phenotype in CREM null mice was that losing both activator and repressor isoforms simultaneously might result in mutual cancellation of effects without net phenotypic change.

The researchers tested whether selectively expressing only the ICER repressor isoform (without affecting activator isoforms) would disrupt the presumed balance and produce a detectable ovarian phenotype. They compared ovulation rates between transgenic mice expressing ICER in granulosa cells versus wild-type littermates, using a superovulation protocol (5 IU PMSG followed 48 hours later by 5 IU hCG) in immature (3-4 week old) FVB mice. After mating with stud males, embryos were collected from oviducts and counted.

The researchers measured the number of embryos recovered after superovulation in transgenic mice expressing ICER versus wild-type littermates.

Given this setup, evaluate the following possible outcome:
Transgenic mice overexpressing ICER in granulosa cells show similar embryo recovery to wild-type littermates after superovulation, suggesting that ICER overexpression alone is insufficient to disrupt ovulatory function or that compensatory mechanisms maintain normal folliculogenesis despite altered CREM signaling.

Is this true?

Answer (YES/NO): NO